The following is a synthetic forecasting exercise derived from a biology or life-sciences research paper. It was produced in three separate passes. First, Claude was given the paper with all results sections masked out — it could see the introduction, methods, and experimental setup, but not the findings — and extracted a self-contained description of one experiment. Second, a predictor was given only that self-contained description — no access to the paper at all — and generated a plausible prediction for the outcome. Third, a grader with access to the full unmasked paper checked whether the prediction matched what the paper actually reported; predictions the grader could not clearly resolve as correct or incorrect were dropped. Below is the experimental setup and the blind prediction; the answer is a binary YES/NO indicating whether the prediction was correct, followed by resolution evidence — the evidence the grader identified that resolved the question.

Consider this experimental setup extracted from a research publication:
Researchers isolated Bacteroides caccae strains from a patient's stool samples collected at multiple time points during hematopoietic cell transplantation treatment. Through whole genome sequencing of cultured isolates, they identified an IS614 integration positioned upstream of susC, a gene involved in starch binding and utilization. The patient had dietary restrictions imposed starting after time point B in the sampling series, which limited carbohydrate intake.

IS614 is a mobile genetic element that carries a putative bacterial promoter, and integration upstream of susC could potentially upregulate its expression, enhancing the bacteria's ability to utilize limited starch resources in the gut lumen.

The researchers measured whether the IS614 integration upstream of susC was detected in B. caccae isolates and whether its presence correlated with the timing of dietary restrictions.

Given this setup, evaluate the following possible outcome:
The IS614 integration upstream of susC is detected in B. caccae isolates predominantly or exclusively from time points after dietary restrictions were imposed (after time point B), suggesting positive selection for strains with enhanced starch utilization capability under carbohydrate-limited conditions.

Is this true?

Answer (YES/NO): YES